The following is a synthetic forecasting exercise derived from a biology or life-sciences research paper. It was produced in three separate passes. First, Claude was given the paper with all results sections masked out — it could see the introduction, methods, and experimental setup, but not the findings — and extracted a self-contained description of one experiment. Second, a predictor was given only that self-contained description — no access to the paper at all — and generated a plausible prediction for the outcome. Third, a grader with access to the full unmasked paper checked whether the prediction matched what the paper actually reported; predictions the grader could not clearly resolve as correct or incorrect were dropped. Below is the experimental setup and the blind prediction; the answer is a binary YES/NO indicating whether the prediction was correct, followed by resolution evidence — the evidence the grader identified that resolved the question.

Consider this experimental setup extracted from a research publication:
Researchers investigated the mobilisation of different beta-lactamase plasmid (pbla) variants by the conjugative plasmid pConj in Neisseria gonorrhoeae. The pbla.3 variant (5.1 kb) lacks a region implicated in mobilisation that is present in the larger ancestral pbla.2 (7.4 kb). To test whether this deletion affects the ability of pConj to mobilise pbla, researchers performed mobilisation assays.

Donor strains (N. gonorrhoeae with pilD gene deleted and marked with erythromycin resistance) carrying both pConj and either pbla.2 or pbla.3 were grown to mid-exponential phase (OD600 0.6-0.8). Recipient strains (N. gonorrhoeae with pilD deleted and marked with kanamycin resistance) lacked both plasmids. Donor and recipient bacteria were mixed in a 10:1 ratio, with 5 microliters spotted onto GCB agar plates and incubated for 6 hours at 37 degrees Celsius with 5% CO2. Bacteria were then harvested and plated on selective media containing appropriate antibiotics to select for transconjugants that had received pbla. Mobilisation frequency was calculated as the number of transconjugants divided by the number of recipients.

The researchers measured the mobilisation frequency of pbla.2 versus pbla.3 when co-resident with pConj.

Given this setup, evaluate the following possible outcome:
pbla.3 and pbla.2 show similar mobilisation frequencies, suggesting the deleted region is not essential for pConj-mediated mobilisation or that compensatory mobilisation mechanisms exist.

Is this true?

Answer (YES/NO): NO